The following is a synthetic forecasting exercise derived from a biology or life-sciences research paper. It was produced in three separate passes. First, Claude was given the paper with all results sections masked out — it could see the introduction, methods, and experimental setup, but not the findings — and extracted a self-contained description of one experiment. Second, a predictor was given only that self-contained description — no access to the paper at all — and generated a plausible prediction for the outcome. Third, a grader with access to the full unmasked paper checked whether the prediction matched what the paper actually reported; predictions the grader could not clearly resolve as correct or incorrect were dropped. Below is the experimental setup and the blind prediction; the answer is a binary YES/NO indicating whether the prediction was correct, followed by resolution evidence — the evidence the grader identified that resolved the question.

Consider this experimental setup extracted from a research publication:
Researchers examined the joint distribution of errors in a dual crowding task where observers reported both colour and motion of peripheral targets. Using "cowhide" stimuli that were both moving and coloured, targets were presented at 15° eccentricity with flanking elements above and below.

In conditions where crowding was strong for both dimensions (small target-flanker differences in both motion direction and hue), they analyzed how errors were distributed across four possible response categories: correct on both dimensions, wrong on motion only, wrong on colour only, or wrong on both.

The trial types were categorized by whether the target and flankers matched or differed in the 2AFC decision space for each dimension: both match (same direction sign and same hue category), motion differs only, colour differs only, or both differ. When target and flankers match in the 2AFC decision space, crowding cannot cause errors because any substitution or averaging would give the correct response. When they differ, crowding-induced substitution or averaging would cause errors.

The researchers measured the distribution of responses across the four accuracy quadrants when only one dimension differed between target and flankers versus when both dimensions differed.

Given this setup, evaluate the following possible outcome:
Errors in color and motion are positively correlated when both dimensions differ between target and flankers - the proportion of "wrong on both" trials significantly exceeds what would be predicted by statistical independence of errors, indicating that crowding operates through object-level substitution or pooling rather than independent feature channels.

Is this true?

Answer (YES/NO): NO